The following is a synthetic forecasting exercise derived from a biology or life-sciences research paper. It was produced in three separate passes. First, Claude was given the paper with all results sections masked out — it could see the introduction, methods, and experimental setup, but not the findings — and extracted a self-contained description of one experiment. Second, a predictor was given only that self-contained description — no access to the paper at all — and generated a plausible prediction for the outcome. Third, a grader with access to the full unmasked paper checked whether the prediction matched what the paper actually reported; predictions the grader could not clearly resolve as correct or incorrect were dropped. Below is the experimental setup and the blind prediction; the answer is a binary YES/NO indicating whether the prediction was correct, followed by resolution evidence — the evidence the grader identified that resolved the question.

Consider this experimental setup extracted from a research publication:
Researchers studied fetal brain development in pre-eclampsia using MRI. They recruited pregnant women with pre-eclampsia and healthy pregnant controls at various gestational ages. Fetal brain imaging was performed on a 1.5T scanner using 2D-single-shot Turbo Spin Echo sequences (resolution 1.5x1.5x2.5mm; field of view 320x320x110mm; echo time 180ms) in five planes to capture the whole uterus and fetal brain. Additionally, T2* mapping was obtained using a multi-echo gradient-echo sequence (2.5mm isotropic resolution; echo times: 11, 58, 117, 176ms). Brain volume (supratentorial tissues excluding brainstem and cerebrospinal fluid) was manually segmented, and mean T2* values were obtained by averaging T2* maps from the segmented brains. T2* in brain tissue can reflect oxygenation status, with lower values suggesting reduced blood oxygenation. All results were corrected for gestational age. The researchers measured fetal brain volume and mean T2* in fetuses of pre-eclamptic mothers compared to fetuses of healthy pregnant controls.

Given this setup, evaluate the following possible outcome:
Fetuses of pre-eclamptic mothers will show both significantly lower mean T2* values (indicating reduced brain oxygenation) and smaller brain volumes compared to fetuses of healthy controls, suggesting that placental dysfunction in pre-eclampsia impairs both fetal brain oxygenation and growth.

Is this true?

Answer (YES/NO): YES